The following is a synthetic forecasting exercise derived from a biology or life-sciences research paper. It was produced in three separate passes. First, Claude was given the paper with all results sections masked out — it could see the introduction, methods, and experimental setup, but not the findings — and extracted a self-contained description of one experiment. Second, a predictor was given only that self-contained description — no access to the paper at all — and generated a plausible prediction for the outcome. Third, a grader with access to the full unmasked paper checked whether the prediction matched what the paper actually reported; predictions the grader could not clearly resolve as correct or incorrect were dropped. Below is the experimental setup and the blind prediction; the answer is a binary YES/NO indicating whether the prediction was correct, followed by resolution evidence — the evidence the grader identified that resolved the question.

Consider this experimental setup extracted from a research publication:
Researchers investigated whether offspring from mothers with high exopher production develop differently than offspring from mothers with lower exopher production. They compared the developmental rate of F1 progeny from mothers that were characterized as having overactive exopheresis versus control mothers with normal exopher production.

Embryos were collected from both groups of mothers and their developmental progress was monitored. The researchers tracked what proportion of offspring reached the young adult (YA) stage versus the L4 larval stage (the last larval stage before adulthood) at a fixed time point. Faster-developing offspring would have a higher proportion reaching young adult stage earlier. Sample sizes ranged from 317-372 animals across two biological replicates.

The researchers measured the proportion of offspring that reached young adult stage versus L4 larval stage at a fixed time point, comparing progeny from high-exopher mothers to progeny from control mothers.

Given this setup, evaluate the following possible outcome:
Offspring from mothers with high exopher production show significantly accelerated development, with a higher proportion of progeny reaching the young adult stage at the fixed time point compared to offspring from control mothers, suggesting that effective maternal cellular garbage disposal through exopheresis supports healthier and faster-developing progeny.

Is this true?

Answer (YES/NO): YES